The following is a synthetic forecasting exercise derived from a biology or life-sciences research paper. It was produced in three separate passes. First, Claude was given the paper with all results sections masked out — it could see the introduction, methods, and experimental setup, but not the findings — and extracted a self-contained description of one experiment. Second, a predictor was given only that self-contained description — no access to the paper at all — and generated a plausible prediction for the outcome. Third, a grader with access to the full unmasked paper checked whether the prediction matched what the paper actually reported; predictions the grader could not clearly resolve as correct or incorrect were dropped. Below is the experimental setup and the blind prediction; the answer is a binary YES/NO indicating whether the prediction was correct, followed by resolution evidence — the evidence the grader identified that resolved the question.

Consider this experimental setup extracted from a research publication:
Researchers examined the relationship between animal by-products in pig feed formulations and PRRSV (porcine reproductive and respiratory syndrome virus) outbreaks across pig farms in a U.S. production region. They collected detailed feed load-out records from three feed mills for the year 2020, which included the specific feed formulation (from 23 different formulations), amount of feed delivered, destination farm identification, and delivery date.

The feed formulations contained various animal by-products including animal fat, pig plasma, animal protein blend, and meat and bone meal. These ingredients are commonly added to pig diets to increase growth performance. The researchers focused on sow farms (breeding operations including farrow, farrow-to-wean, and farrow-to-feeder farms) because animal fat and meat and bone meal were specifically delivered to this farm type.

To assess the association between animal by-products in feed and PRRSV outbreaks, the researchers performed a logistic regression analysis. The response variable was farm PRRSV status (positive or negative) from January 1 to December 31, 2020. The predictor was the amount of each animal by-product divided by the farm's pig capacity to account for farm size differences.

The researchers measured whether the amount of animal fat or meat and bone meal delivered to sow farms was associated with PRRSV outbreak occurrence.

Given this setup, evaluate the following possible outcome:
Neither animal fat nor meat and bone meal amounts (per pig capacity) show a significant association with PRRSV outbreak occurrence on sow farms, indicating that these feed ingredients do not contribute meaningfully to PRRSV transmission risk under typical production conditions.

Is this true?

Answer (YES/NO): YES